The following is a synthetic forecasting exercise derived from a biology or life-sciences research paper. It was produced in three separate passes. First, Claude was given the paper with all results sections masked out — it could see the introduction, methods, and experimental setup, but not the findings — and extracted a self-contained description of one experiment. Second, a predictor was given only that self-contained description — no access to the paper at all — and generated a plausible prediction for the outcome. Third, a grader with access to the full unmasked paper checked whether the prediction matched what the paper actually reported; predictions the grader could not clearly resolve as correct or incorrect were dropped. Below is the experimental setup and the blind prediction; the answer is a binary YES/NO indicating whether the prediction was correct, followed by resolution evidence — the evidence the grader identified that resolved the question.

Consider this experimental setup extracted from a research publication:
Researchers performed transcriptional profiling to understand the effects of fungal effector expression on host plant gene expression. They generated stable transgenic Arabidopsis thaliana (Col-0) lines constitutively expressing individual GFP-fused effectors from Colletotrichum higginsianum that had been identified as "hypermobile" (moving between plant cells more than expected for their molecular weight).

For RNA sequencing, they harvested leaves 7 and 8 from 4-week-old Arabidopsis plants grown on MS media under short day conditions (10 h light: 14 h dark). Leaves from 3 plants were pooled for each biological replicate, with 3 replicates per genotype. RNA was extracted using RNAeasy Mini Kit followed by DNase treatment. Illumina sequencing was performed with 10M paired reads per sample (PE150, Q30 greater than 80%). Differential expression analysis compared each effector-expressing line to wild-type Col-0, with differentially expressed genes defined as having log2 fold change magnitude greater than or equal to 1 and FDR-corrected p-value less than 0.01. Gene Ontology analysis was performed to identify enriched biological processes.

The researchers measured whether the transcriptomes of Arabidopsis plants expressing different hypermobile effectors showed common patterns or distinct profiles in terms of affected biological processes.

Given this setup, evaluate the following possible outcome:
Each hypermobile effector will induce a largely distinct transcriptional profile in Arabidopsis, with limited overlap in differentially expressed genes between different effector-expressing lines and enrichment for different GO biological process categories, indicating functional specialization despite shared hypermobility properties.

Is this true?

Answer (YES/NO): YES